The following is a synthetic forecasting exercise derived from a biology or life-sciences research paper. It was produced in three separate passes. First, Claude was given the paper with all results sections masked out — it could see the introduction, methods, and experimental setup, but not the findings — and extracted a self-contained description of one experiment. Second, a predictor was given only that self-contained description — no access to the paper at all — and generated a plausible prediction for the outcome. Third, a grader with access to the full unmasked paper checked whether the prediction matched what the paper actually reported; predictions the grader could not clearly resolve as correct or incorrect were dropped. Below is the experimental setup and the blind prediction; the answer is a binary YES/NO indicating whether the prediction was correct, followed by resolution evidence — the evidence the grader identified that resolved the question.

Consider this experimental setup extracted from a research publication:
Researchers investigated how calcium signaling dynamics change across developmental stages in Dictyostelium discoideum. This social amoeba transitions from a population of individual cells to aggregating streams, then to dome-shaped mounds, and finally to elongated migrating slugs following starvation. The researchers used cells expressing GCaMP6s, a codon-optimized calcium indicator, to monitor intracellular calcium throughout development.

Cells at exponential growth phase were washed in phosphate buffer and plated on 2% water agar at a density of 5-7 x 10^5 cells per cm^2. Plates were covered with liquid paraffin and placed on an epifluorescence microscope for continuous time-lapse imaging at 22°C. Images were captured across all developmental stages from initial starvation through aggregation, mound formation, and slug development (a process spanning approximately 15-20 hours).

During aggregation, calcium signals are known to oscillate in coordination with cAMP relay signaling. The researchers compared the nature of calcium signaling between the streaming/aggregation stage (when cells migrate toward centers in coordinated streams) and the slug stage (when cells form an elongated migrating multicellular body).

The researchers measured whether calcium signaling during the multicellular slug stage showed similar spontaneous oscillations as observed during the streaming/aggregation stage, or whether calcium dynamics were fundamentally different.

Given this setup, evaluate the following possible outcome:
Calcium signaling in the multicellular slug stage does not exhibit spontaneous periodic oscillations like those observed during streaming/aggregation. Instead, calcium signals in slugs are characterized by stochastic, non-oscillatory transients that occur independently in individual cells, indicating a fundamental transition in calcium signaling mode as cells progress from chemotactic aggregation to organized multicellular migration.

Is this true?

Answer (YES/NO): NO